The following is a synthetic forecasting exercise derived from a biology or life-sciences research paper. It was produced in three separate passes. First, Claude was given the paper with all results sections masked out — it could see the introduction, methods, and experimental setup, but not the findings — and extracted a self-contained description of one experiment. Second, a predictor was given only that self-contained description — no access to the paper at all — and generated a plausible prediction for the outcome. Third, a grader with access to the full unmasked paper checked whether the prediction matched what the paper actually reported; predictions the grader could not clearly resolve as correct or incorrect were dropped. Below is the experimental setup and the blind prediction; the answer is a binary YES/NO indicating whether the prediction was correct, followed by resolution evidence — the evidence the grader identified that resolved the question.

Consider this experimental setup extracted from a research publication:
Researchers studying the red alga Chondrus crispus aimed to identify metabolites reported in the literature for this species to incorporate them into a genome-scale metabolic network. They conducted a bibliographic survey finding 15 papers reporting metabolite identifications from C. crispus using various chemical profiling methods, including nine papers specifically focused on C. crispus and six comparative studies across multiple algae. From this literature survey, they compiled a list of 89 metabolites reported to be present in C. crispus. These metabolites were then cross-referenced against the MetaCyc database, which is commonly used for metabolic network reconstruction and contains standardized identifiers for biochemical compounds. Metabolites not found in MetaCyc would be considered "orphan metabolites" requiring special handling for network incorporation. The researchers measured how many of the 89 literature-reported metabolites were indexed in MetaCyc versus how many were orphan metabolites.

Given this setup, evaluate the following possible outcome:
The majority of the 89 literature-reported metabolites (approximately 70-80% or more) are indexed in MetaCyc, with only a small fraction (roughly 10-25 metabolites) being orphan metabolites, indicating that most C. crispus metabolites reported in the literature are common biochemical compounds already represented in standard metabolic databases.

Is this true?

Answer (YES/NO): NO